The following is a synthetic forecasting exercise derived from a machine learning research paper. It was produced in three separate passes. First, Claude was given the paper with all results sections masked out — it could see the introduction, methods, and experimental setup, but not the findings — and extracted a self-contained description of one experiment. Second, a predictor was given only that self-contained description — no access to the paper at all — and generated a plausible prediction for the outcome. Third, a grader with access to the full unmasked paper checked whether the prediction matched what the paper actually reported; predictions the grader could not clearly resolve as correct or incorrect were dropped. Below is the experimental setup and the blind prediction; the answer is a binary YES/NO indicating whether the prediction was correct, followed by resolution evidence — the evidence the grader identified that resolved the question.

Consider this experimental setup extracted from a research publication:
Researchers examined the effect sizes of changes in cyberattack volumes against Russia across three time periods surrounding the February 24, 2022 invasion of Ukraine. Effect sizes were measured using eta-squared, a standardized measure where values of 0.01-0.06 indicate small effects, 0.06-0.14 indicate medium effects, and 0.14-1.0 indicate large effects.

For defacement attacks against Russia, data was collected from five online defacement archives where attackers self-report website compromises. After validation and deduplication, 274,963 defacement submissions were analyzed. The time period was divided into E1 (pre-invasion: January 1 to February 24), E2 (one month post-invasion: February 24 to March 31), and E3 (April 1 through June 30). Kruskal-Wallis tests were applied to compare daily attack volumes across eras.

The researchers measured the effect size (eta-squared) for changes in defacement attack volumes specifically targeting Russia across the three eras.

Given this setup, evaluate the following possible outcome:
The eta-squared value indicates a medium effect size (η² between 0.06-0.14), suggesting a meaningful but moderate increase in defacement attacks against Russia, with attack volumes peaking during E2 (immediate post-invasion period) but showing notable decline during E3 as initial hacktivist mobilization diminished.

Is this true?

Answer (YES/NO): YES